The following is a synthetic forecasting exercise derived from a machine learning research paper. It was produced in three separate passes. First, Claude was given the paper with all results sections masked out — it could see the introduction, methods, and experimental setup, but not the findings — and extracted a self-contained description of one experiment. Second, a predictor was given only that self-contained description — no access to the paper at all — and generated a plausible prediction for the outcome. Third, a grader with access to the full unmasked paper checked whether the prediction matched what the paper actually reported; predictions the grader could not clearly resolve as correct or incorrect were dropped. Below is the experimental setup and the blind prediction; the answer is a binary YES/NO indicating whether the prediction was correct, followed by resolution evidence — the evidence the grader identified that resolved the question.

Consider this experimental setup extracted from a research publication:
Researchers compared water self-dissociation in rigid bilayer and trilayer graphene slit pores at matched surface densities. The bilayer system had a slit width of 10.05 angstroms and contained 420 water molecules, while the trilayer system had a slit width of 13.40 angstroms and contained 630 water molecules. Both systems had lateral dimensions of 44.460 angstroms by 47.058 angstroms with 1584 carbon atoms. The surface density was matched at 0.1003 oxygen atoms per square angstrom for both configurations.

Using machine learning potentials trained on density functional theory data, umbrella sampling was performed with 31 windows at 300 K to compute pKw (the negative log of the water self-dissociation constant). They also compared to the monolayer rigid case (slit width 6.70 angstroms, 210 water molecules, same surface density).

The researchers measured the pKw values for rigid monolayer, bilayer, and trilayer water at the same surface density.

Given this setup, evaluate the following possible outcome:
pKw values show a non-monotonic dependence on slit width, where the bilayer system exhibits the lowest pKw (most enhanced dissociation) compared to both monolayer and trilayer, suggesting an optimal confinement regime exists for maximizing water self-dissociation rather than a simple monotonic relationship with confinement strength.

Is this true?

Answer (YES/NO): NO